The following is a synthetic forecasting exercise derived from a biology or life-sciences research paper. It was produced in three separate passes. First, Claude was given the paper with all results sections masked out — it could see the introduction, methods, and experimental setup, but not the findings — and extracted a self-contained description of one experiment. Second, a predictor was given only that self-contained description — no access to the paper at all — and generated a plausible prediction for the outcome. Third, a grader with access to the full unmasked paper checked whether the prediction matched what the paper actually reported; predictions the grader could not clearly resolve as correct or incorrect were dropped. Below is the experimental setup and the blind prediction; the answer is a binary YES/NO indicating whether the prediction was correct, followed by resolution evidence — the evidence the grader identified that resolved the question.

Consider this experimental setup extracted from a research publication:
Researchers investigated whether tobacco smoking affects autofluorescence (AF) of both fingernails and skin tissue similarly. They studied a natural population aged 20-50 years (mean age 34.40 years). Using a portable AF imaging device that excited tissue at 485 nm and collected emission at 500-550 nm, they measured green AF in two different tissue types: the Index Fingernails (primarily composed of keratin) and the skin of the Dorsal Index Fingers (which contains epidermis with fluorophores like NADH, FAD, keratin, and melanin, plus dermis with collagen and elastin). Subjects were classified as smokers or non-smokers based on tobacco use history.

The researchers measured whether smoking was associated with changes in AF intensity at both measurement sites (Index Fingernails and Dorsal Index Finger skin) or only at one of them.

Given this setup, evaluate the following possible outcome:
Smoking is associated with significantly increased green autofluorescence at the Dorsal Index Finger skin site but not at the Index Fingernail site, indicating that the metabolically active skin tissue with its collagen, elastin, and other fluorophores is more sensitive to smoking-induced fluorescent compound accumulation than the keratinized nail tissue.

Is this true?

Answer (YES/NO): NO